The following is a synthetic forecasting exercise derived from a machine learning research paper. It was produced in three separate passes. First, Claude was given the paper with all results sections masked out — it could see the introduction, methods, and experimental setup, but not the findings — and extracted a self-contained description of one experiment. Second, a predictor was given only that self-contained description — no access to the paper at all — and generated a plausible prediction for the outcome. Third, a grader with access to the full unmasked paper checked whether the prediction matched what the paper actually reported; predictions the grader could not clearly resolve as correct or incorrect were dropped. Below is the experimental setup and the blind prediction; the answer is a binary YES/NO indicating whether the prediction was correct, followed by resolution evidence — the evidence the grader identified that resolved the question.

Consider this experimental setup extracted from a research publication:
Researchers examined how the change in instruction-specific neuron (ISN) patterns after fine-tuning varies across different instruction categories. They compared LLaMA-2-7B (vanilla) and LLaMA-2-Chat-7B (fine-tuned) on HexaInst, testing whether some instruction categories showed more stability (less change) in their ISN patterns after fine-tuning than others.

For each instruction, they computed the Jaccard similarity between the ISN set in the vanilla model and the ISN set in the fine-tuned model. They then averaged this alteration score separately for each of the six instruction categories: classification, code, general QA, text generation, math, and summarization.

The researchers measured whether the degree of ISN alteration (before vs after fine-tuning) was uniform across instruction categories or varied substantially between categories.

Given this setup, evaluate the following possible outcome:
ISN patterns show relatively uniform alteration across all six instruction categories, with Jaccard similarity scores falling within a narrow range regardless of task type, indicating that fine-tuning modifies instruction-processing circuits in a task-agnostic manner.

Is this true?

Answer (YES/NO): YES